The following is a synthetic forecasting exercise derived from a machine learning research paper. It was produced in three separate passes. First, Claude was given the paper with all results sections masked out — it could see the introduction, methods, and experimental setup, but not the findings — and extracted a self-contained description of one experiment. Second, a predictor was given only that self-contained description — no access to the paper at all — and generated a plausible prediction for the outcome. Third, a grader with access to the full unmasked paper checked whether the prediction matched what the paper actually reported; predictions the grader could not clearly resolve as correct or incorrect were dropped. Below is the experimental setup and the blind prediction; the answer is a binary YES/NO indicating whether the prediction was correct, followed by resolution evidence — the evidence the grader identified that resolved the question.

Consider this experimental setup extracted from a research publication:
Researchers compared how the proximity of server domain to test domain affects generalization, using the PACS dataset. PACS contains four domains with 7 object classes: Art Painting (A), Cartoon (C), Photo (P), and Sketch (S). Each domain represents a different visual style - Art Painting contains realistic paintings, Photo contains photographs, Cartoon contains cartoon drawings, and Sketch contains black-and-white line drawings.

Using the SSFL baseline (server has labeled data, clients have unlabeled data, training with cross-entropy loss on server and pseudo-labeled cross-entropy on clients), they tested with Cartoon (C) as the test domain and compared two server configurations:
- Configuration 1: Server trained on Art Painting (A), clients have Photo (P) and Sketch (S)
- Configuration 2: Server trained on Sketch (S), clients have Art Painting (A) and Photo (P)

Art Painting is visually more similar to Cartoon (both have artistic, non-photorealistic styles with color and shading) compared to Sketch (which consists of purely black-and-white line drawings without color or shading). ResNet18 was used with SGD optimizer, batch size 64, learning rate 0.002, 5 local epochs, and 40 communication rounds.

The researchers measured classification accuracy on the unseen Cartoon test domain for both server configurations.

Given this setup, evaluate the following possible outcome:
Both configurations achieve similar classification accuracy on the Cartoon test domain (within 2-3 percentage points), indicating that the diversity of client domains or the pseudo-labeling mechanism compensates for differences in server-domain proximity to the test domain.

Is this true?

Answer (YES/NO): NO